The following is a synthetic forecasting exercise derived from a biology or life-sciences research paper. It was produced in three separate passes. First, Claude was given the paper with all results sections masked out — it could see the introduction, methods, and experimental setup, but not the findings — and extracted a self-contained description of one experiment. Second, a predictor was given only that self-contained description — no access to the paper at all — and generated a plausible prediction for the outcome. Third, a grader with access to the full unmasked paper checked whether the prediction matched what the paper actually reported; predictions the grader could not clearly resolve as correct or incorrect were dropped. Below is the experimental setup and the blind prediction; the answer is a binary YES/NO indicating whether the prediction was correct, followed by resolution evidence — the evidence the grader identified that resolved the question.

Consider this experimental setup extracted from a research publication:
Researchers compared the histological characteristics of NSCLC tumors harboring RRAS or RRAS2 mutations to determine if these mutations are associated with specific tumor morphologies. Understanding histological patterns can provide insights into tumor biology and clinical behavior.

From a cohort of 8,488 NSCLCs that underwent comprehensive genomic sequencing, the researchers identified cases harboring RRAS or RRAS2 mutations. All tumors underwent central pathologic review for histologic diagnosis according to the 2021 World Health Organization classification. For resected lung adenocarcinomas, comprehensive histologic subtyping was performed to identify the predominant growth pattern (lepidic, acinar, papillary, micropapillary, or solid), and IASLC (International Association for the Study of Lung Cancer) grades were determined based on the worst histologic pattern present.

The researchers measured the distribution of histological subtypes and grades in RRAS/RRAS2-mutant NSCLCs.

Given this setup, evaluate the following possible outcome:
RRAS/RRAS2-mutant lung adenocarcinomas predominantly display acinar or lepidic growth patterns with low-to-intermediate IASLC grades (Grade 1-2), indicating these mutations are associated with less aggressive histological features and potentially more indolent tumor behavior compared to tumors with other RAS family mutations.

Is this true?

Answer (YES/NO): NO